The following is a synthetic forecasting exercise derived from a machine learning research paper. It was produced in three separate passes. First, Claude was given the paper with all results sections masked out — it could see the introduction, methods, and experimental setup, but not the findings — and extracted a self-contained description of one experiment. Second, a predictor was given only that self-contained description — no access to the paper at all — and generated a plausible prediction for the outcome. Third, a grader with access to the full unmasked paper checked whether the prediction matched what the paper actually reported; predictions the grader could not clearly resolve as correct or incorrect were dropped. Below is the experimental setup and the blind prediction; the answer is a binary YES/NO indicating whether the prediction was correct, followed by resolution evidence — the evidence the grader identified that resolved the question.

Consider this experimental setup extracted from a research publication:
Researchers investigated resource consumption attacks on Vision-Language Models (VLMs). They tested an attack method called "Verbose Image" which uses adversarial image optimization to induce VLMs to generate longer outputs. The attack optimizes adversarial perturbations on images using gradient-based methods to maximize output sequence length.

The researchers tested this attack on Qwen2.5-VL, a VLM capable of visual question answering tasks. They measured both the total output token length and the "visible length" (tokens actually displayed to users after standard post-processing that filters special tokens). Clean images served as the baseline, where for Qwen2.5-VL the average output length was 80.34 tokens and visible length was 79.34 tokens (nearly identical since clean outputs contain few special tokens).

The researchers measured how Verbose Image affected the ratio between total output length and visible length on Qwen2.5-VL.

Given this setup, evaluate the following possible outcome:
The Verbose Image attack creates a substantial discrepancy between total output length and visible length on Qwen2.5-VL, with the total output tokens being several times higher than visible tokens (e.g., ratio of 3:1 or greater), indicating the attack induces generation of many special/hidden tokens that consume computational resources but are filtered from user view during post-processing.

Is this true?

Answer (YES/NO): NO